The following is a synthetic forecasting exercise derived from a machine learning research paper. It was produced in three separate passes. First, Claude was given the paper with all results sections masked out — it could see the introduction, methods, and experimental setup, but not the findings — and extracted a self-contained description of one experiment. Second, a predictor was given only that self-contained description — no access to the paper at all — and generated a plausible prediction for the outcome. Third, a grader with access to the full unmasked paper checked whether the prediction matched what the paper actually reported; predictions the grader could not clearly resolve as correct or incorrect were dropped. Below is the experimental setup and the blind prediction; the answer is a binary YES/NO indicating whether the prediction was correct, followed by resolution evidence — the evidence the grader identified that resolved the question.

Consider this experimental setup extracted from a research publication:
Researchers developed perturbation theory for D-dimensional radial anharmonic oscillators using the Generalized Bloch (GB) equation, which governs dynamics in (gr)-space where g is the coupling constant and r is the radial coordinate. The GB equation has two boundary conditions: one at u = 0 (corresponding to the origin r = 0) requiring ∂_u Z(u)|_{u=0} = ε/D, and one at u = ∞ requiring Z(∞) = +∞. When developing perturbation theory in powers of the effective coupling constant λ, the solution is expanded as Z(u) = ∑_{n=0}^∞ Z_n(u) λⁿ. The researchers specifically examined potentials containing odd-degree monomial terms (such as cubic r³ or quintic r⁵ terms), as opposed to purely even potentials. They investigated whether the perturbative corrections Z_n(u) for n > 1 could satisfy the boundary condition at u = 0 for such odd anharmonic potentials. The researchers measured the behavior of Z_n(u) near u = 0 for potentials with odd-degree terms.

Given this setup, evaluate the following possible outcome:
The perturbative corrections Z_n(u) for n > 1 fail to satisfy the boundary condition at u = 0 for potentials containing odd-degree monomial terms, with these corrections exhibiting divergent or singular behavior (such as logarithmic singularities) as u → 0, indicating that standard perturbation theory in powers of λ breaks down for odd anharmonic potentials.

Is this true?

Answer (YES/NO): YES